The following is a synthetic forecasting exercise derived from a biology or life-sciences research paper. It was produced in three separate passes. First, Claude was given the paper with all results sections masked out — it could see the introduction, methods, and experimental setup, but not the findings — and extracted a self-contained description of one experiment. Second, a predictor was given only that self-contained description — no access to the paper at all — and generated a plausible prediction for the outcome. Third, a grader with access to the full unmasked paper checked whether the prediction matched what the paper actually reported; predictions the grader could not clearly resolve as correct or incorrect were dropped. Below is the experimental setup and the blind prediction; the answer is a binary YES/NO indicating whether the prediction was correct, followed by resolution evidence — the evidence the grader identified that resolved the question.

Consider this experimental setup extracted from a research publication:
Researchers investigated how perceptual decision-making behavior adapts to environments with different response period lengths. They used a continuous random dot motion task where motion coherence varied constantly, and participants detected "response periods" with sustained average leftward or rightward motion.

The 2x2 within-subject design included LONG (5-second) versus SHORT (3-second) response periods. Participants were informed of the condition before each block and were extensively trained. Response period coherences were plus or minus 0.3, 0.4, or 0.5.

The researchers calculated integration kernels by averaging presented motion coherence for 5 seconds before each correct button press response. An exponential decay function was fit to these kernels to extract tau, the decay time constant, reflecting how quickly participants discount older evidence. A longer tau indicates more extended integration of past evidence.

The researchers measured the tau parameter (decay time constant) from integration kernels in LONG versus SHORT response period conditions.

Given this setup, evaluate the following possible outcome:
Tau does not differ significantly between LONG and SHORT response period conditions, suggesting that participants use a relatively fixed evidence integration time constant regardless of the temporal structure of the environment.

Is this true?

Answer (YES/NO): YES